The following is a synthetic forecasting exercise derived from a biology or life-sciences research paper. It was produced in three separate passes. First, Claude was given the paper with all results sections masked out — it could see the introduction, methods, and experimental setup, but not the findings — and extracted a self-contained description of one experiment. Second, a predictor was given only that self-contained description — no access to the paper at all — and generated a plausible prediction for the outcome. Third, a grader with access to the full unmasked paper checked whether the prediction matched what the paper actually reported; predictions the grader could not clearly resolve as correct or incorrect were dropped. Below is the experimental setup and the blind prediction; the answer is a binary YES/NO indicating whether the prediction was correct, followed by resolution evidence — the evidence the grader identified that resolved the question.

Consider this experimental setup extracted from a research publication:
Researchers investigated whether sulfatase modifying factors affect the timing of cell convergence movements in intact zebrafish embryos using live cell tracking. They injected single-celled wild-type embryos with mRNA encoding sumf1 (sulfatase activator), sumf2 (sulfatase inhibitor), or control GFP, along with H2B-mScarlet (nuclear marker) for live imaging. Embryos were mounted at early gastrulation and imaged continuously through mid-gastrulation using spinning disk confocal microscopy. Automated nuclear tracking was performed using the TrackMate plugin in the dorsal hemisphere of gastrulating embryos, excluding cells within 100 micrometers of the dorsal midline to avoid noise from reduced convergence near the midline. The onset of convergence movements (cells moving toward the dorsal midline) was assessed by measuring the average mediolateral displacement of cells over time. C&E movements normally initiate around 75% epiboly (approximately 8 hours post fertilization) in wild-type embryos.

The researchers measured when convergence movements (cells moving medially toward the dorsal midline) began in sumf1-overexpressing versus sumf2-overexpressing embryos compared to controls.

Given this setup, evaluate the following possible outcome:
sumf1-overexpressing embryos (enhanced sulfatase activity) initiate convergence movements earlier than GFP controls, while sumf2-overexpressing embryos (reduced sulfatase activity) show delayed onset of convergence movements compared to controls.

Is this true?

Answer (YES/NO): NO